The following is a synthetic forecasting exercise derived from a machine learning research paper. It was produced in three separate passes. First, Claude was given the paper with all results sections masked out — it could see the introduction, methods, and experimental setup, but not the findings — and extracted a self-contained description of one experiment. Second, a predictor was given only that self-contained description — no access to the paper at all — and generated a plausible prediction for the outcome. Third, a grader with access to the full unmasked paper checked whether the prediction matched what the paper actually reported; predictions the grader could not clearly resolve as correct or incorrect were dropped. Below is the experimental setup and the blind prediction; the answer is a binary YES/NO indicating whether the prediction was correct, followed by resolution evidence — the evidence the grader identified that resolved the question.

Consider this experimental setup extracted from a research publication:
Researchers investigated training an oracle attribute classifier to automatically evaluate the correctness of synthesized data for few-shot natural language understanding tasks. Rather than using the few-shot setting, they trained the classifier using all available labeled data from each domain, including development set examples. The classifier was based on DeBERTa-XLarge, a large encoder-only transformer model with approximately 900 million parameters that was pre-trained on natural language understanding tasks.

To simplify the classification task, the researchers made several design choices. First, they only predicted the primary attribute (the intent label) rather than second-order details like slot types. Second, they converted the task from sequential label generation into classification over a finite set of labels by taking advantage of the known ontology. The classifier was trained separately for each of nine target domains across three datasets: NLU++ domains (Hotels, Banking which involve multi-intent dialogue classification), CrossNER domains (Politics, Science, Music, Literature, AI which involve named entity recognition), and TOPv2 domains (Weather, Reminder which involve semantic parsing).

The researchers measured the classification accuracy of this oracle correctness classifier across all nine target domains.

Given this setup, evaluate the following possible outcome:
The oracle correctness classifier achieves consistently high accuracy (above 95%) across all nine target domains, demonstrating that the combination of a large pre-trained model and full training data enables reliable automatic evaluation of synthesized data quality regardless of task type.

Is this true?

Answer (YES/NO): NO